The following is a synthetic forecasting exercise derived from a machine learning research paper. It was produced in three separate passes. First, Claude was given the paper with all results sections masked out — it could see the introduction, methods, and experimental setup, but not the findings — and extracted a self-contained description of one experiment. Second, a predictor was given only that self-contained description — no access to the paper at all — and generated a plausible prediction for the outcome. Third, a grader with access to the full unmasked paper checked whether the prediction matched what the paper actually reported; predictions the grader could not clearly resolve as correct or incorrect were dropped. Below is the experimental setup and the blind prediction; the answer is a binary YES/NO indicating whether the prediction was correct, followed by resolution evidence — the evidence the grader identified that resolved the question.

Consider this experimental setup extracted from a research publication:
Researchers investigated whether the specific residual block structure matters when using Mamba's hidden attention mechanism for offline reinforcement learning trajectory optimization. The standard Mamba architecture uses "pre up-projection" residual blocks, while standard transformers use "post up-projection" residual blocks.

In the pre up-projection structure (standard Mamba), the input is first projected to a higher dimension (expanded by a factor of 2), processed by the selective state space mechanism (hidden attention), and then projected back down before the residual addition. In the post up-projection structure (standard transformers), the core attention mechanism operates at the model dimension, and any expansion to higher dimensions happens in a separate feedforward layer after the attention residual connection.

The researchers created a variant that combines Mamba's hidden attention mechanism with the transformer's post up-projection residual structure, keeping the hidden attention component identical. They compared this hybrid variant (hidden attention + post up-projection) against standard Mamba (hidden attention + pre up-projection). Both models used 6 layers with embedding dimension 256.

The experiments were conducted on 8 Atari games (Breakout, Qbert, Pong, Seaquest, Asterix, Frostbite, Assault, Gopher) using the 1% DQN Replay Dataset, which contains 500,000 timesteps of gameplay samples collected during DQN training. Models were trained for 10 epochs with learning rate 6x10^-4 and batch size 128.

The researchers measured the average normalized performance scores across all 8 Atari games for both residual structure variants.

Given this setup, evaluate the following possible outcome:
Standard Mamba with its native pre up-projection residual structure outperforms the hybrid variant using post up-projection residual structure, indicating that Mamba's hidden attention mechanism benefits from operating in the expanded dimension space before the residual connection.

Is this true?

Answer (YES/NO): NO